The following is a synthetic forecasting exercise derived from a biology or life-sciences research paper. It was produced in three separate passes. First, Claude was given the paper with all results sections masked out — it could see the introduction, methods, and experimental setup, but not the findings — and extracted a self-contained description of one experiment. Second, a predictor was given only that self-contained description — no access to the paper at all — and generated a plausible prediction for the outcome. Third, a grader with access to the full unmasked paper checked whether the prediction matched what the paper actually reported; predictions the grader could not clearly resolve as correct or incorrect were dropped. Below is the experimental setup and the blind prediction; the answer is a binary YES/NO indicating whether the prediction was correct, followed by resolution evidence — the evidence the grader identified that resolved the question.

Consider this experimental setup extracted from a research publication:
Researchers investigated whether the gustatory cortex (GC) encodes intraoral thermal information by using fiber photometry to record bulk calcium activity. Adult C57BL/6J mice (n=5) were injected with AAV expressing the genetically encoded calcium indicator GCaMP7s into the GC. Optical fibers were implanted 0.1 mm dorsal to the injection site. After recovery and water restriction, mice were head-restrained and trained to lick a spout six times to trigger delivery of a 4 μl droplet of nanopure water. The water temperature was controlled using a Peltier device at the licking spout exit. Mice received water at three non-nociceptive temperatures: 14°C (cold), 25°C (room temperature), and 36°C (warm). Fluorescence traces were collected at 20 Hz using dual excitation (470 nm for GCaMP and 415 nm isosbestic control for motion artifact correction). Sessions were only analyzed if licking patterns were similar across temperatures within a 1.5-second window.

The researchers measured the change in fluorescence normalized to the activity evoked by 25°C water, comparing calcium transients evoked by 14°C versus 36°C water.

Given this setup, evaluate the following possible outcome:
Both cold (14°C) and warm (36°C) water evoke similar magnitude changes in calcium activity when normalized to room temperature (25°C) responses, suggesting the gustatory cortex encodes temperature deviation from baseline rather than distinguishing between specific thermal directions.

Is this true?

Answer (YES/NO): NO